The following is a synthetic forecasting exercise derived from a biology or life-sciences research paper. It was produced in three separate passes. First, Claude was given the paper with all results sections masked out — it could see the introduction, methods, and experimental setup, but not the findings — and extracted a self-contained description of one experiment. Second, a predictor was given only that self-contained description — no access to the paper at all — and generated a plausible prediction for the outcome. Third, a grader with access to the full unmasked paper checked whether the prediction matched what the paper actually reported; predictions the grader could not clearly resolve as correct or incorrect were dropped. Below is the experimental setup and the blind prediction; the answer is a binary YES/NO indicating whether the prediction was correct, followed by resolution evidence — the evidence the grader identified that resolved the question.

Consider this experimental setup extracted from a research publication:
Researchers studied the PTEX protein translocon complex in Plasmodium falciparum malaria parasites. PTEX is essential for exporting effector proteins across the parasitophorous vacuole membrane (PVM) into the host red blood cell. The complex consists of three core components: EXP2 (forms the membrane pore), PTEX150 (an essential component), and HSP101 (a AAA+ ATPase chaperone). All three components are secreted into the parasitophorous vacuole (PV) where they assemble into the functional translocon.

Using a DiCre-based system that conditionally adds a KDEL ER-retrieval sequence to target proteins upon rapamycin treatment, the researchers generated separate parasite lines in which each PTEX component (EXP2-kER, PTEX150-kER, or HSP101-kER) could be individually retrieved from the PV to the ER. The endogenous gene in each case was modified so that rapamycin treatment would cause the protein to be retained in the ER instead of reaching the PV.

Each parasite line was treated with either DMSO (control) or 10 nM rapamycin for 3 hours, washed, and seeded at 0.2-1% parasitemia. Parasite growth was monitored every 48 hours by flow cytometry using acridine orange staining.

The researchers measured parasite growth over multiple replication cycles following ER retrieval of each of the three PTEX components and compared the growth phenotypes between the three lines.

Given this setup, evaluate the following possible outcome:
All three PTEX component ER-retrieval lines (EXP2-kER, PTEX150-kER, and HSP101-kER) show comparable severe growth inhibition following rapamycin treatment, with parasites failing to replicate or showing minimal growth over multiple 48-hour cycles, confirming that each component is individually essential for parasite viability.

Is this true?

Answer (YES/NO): NO